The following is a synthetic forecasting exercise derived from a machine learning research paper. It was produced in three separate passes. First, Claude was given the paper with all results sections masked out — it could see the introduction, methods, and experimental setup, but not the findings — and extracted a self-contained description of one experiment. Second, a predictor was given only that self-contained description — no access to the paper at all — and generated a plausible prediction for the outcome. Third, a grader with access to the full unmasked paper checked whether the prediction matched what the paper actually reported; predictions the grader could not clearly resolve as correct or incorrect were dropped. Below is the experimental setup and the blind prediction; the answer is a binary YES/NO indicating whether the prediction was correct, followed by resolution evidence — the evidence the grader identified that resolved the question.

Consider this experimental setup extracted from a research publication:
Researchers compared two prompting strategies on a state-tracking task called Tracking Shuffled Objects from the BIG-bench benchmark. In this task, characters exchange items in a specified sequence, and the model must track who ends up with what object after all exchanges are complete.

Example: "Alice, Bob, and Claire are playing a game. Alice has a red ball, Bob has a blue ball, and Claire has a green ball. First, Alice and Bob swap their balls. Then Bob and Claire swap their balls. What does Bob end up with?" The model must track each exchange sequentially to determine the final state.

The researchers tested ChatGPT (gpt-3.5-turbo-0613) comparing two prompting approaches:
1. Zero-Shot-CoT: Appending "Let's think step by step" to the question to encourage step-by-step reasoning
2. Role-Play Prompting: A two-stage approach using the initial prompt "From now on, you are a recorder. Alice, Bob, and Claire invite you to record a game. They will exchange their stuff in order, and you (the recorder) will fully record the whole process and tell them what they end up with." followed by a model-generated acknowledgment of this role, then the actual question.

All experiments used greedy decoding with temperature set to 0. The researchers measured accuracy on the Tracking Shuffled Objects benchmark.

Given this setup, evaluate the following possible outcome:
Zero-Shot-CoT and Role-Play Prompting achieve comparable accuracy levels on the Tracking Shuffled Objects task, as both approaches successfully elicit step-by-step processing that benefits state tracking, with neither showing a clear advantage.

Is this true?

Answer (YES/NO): NO